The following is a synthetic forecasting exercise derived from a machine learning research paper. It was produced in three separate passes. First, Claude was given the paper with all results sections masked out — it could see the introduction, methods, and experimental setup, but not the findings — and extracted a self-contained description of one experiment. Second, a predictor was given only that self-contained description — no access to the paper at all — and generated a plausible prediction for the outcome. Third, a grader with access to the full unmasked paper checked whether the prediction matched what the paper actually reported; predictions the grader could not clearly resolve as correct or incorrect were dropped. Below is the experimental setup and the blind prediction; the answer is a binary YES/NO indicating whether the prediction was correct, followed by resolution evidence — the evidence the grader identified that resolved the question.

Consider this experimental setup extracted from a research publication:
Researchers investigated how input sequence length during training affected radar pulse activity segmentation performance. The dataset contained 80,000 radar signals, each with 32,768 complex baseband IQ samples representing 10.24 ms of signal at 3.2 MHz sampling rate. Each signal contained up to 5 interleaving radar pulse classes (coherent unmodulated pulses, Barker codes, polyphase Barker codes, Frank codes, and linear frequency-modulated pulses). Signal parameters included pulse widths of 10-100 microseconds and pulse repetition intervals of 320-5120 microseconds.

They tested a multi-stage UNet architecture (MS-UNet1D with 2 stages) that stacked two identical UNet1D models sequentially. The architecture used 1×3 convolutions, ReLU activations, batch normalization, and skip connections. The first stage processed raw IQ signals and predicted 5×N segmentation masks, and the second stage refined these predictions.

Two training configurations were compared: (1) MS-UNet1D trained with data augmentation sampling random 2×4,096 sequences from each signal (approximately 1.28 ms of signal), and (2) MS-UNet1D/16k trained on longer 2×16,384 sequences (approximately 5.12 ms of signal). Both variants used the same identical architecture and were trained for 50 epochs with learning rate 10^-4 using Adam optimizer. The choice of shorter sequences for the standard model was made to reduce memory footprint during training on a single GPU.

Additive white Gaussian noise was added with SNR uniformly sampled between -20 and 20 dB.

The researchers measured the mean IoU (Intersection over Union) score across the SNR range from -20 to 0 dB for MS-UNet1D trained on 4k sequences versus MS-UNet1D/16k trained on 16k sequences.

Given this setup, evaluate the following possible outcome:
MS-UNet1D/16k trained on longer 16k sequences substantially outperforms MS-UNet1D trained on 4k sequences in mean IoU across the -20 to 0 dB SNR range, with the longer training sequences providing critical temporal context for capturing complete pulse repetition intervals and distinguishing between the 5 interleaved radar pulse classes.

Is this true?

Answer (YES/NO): NO